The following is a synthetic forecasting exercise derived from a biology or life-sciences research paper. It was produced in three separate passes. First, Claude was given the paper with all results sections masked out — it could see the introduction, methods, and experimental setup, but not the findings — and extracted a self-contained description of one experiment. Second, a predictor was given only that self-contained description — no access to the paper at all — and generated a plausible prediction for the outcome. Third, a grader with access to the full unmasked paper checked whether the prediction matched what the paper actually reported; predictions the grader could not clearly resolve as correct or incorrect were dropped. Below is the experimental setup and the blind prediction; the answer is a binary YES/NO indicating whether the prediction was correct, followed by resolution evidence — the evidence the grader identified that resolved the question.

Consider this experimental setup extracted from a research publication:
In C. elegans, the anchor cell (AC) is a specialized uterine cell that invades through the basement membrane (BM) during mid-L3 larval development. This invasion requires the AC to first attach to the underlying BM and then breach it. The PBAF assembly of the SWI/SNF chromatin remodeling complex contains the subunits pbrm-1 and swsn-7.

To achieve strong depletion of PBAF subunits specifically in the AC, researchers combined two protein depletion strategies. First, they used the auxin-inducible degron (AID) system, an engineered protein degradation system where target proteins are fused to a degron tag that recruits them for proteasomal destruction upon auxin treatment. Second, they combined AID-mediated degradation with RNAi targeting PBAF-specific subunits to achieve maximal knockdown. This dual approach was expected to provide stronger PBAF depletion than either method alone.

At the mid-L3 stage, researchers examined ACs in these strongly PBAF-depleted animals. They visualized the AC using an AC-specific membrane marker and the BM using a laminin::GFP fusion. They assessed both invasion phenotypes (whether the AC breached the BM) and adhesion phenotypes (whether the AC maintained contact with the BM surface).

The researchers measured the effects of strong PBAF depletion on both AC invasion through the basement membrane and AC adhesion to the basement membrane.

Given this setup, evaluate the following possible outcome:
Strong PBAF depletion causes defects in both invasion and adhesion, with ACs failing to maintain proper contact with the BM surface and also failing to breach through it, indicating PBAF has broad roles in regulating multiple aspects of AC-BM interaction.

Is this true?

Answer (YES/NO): YES